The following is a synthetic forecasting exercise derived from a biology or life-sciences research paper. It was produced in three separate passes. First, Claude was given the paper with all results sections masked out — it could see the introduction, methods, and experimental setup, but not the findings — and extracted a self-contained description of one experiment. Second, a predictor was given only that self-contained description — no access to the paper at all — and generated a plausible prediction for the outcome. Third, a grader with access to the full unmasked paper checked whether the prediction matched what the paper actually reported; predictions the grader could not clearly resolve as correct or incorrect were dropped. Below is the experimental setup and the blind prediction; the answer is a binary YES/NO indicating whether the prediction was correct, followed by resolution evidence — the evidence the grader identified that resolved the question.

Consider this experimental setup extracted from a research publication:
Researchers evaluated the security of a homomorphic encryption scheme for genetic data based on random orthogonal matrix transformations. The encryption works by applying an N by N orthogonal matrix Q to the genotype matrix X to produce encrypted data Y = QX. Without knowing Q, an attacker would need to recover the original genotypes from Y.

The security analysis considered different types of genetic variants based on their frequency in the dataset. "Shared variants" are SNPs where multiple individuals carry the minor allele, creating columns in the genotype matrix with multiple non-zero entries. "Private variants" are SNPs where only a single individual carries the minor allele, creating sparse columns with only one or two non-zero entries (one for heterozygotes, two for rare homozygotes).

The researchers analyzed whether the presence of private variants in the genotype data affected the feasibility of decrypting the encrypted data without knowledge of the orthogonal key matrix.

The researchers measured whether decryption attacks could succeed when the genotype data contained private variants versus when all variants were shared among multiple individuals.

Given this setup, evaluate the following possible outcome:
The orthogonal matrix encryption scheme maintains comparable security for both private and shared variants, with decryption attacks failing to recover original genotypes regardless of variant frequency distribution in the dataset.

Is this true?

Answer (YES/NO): NO